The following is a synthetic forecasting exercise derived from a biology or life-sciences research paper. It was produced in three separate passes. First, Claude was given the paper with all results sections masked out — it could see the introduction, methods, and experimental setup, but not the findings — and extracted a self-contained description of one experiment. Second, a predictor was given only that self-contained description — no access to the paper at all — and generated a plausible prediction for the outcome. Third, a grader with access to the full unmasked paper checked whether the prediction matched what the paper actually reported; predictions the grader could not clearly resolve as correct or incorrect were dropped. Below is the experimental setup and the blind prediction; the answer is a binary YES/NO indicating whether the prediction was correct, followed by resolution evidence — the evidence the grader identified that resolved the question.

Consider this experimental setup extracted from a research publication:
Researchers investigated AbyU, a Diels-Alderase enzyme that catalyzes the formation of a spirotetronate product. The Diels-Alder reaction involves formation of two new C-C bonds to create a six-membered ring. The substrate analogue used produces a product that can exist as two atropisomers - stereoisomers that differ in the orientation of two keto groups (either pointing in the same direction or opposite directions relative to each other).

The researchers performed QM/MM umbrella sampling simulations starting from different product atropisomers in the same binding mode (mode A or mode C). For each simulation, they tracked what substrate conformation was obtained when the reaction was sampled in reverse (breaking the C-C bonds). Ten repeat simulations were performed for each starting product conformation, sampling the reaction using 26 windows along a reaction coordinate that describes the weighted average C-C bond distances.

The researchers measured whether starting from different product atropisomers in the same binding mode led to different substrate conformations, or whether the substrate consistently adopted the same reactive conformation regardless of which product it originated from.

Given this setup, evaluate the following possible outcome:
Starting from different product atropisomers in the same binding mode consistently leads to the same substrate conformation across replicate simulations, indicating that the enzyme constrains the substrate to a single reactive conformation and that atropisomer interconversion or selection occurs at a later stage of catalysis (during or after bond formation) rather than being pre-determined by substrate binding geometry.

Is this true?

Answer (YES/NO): YES